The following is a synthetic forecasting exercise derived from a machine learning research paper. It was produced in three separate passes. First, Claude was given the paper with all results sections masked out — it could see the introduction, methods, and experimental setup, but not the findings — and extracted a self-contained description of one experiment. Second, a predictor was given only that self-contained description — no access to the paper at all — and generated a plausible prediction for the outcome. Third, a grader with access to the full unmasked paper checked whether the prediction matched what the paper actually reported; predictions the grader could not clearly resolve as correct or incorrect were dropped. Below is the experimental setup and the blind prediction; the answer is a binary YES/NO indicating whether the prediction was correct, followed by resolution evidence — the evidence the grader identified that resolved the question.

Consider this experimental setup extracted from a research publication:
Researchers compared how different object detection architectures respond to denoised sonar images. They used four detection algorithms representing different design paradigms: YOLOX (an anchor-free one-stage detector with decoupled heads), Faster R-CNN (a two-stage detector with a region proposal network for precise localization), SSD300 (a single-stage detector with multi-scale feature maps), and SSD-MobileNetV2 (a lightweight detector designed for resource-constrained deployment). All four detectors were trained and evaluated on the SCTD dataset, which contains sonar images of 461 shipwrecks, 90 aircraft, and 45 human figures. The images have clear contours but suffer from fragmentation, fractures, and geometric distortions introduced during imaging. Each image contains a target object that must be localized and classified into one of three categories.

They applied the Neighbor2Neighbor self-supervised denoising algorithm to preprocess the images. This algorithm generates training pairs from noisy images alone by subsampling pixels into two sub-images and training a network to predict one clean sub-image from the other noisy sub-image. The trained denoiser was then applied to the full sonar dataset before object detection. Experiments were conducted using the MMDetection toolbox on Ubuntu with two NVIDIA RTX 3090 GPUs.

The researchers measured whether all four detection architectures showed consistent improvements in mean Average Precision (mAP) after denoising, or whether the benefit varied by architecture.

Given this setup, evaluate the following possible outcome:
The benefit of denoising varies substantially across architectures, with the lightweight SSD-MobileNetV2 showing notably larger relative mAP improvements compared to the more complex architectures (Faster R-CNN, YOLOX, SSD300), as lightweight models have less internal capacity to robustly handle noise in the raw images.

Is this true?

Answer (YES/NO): NO